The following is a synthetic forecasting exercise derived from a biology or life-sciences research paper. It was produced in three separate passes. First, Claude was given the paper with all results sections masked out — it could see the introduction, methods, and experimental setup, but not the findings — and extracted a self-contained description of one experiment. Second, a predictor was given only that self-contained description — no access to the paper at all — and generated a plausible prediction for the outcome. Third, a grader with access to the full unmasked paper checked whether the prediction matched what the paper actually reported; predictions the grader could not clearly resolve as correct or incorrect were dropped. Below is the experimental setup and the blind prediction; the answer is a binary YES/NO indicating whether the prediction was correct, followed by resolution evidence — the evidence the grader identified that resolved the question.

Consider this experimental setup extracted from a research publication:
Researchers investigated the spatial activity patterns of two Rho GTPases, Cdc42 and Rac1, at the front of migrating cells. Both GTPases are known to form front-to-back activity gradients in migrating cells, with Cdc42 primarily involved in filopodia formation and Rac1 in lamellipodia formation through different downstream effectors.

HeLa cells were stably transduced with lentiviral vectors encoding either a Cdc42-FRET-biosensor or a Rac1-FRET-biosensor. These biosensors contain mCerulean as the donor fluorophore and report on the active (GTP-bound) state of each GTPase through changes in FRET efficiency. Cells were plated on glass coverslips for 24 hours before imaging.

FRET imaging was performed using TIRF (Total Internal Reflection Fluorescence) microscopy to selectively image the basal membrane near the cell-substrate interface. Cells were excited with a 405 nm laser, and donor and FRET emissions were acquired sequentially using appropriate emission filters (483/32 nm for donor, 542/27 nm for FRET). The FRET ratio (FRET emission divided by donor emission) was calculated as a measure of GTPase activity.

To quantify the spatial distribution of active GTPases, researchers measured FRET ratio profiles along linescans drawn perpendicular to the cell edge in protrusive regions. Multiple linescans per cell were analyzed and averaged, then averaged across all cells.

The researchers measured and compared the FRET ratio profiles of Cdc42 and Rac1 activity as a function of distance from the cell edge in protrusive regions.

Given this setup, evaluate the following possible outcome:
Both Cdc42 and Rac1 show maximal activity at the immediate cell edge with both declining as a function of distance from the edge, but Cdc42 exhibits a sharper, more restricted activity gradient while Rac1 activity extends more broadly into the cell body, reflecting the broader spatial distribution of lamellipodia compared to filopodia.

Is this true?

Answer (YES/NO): NO